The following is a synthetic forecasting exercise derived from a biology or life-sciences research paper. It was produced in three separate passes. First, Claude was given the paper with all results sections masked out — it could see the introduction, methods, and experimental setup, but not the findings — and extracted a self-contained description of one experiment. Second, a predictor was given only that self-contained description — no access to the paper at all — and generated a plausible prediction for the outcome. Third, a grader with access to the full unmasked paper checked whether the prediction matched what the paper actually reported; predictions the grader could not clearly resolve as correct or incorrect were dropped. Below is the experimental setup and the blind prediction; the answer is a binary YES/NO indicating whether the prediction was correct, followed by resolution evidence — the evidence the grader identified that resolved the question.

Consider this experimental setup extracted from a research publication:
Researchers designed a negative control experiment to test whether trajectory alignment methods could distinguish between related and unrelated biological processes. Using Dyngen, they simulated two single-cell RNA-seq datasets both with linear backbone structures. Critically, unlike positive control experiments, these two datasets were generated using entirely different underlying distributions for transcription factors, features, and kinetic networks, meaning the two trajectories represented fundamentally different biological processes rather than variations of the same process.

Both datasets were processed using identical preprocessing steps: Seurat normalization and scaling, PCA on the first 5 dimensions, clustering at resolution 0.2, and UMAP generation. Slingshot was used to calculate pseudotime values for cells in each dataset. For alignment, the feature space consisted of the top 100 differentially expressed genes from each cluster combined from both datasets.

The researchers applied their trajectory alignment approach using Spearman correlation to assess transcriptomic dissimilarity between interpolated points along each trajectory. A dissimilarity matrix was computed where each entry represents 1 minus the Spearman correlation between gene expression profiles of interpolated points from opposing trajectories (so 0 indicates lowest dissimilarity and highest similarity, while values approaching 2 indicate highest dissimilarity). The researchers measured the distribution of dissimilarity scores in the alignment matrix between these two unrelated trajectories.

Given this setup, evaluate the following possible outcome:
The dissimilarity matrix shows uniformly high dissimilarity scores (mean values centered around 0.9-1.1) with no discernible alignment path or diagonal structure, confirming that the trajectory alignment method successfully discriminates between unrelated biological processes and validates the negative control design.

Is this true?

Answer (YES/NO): NO